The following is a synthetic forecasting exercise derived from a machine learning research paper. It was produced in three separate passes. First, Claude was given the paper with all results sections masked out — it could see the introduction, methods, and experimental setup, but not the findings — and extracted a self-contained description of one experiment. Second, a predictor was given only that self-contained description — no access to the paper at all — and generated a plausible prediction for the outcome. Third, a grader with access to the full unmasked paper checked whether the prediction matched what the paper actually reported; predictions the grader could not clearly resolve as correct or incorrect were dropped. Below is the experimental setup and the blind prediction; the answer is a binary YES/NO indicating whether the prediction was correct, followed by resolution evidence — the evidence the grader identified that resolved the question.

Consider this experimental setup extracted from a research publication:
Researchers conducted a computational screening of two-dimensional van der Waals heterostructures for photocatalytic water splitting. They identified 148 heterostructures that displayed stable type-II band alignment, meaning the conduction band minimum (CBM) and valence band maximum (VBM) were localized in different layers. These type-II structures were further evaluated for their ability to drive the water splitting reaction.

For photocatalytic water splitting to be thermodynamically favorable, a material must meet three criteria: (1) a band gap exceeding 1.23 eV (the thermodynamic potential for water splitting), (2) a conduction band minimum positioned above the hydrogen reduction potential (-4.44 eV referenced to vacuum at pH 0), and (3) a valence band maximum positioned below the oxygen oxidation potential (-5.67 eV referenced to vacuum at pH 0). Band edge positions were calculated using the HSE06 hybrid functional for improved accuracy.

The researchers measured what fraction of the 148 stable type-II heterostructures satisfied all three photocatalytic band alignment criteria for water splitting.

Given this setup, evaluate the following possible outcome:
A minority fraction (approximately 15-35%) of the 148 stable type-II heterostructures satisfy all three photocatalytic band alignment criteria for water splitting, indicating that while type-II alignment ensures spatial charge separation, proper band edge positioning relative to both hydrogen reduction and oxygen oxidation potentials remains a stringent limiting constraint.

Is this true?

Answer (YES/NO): NO